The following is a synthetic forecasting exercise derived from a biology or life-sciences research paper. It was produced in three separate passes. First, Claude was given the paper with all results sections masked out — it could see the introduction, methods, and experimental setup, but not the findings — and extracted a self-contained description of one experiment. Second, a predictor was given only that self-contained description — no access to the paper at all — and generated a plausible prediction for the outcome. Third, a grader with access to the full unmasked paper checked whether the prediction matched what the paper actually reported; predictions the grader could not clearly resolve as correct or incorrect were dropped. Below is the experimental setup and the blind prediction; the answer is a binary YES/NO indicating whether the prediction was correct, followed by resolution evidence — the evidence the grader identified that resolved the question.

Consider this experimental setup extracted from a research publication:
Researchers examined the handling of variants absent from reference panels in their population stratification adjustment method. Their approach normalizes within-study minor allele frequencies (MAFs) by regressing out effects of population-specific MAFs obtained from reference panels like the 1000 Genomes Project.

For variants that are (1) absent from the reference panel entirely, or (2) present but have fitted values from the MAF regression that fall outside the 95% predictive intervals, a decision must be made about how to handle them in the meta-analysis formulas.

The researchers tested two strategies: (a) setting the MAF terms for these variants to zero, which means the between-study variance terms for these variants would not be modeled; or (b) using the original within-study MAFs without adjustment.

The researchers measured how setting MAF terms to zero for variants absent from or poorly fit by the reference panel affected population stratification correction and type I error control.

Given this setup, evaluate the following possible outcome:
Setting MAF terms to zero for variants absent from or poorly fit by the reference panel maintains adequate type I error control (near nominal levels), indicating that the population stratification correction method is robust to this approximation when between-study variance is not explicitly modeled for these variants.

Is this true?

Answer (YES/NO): YES